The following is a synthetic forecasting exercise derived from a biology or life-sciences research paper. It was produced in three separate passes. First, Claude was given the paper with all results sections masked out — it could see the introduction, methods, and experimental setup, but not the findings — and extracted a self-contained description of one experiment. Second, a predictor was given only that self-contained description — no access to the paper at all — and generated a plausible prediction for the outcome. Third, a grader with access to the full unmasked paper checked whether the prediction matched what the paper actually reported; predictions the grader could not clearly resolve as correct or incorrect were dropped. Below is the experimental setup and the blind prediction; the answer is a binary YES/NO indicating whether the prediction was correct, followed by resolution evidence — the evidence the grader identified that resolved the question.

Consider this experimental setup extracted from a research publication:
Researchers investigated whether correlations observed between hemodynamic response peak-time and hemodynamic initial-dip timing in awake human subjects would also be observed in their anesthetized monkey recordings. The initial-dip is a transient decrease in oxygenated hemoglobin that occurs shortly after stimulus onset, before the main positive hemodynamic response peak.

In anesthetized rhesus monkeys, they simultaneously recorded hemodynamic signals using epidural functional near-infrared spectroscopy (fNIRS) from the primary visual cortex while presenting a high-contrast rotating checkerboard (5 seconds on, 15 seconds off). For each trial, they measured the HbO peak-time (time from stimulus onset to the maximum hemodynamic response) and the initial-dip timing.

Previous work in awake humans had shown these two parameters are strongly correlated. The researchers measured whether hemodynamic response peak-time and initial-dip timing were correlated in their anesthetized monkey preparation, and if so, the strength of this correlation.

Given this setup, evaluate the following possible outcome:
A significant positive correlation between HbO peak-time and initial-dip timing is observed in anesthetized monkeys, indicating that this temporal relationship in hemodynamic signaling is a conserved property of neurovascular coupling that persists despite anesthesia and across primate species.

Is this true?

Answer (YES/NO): YES